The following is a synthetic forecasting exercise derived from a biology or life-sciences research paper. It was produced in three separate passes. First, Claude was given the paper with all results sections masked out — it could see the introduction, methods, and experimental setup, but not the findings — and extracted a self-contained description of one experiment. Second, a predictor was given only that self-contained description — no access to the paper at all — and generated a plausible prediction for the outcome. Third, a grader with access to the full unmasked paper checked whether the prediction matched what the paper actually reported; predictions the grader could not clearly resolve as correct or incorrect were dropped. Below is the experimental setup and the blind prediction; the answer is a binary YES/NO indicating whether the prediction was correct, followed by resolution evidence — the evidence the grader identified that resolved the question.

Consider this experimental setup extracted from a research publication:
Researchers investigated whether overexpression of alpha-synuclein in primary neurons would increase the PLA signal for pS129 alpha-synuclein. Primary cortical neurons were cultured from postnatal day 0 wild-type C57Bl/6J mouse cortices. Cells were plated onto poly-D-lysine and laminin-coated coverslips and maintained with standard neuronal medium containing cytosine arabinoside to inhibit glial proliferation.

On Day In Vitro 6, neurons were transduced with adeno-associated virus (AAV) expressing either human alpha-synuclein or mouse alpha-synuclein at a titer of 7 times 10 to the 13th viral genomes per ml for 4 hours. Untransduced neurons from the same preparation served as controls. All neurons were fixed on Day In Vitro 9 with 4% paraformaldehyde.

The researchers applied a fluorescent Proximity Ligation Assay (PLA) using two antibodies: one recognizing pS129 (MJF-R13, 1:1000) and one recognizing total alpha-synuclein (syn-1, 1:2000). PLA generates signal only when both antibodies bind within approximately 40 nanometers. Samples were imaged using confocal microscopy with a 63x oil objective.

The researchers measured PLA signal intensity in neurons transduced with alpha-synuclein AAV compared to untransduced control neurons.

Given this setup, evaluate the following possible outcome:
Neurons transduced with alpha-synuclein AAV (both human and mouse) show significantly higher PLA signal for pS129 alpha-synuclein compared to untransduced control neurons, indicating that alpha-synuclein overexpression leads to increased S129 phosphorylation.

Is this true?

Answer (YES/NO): YES